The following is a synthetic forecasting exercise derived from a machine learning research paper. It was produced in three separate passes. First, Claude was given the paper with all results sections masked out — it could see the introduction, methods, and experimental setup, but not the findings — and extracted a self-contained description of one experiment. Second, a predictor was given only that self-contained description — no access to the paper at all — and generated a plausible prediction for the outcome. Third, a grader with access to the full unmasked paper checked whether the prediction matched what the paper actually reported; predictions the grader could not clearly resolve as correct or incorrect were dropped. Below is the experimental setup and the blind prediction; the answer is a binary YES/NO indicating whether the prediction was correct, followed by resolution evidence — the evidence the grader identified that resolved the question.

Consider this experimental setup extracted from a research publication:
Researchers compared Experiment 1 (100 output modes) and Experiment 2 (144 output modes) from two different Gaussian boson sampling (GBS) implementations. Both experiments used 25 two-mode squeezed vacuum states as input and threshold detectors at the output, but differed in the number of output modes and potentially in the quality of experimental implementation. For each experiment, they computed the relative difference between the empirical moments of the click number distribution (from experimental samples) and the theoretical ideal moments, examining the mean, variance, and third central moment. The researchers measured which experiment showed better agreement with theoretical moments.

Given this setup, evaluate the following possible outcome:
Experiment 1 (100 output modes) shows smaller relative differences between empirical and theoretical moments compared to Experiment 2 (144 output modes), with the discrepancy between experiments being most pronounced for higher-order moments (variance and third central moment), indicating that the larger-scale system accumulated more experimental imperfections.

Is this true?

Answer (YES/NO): NO